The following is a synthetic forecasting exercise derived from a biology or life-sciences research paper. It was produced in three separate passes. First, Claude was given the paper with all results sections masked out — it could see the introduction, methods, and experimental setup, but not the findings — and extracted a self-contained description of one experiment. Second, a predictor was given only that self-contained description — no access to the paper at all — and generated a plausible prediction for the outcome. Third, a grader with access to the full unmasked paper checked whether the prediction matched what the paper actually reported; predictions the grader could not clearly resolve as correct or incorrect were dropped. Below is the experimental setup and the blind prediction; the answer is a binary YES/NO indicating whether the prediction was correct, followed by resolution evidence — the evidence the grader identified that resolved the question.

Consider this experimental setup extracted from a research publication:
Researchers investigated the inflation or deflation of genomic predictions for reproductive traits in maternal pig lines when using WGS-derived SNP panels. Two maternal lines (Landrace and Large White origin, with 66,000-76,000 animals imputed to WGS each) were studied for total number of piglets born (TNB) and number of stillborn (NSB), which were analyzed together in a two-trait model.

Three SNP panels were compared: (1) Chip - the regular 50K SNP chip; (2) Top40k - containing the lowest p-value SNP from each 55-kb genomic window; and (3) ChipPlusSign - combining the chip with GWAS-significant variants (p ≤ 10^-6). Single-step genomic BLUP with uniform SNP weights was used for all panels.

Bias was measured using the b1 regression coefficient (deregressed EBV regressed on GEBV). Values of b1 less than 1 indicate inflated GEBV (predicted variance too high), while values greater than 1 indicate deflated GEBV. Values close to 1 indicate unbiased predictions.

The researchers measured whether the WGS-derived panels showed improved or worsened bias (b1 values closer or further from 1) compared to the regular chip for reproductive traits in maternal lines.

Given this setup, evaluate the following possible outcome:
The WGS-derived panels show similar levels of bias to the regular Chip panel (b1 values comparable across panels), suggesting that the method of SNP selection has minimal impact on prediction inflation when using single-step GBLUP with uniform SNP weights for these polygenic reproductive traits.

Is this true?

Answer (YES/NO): YES